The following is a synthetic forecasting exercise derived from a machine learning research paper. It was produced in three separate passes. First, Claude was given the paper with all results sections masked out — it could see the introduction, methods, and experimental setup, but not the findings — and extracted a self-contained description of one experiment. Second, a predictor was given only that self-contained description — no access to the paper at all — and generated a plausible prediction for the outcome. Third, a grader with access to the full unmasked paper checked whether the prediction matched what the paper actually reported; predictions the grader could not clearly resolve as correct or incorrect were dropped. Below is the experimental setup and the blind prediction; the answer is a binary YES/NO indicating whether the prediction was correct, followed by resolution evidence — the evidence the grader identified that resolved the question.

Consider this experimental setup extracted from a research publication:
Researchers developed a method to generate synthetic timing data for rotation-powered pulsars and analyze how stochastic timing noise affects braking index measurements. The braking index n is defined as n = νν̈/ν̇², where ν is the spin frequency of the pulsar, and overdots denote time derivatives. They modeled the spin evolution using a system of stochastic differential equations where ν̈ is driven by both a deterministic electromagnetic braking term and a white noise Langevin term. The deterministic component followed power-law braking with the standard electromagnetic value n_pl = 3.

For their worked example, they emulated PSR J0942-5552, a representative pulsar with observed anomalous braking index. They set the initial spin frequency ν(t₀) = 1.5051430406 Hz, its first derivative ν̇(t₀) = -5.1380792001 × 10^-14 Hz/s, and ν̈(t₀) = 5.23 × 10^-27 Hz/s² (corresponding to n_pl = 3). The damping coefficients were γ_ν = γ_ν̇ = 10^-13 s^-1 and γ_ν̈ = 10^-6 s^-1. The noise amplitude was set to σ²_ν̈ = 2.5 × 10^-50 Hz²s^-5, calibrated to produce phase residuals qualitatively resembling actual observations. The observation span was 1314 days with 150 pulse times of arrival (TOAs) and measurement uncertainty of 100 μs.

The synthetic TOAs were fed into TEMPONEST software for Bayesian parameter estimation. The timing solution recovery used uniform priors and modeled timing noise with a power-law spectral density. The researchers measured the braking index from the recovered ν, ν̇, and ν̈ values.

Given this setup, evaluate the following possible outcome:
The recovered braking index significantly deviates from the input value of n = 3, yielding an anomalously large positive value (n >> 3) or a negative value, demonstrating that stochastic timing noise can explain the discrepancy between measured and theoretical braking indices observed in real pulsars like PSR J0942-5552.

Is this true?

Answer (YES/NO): YES